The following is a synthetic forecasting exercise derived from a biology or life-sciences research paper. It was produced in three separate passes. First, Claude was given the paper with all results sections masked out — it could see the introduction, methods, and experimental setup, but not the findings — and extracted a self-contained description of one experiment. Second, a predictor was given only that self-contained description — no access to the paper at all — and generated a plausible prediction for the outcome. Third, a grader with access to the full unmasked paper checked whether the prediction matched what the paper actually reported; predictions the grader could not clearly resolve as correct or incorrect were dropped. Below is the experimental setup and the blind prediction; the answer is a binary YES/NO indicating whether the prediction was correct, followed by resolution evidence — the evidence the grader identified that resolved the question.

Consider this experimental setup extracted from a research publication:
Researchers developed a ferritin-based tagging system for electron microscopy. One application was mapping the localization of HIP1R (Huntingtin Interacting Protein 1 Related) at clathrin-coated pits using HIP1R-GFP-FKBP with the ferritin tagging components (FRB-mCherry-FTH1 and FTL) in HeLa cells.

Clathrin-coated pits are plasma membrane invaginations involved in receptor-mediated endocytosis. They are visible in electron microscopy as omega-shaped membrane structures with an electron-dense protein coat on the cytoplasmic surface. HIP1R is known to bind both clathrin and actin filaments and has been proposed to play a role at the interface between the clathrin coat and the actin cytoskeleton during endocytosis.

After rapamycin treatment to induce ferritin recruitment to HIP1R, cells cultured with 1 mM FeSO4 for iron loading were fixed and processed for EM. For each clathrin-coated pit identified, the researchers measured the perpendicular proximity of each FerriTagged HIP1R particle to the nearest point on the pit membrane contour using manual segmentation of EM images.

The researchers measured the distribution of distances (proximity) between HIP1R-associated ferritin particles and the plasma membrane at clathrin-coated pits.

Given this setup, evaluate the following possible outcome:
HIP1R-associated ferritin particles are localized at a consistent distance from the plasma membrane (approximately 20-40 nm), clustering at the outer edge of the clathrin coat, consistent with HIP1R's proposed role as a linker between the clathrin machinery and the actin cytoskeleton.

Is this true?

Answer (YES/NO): NO